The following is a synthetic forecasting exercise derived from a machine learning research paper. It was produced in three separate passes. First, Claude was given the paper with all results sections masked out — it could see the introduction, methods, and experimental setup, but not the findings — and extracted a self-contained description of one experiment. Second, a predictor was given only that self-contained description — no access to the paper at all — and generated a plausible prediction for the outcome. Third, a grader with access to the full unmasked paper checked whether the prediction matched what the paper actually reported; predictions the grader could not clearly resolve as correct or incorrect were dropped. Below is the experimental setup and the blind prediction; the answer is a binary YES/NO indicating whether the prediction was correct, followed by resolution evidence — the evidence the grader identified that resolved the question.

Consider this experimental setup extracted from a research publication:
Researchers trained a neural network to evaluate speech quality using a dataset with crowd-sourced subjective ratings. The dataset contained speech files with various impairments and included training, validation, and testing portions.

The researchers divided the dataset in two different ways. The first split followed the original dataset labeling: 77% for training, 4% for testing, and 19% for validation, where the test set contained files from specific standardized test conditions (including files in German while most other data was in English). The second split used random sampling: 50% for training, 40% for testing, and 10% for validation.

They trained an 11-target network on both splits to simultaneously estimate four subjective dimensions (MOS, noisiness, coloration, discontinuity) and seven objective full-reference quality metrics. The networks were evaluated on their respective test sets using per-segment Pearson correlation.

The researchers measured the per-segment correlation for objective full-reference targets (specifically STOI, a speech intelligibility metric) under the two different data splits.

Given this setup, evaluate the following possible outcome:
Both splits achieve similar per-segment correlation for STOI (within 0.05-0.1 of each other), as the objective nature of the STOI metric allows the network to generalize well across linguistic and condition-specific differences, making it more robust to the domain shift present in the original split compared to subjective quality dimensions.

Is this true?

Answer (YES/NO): NO